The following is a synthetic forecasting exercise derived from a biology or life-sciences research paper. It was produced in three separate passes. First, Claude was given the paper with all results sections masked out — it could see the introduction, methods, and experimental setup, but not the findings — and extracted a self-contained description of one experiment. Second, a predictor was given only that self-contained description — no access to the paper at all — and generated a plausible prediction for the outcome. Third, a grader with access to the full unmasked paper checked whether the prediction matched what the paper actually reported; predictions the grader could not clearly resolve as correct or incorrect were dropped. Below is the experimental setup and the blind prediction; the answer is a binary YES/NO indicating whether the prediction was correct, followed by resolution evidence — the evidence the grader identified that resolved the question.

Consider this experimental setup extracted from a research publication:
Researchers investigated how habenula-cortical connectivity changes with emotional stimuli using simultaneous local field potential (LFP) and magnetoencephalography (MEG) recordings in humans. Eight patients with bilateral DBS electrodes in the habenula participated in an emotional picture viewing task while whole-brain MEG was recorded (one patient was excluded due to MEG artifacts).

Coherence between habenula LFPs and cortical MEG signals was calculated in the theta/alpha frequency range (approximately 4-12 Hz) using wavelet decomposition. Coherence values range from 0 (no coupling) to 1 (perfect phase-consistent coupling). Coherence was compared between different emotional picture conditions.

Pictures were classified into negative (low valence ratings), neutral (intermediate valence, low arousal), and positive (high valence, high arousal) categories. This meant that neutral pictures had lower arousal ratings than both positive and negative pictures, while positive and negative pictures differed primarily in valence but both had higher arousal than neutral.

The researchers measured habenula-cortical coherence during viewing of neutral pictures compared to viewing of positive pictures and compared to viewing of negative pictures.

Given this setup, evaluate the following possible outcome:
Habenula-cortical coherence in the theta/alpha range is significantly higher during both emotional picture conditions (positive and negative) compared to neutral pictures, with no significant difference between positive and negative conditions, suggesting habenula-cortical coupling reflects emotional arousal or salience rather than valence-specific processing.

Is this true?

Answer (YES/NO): NO